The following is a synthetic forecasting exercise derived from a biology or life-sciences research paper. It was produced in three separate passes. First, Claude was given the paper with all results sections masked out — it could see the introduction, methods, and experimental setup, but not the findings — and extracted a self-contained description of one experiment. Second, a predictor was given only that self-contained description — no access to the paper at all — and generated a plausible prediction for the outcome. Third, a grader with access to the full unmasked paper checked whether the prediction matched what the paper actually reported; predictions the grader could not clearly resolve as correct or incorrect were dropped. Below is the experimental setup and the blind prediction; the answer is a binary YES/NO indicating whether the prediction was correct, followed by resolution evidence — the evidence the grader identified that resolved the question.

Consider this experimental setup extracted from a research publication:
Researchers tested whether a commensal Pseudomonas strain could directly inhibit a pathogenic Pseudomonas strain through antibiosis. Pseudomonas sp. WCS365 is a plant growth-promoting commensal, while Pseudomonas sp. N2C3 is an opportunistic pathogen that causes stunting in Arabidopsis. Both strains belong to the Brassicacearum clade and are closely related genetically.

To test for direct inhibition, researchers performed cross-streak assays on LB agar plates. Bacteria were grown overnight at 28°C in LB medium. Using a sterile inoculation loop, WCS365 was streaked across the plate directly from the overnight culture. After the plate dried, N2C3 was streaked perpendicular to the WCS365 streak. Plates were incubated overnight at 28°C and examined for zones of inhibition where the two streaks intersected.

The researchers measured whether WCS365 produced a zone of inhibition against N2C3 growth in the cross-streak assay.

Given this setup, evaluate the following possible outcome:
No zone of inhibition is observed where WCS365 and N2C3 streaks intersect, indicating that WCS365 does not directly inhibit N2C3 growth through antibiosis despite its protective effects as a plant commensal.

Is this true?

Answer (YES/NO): YES